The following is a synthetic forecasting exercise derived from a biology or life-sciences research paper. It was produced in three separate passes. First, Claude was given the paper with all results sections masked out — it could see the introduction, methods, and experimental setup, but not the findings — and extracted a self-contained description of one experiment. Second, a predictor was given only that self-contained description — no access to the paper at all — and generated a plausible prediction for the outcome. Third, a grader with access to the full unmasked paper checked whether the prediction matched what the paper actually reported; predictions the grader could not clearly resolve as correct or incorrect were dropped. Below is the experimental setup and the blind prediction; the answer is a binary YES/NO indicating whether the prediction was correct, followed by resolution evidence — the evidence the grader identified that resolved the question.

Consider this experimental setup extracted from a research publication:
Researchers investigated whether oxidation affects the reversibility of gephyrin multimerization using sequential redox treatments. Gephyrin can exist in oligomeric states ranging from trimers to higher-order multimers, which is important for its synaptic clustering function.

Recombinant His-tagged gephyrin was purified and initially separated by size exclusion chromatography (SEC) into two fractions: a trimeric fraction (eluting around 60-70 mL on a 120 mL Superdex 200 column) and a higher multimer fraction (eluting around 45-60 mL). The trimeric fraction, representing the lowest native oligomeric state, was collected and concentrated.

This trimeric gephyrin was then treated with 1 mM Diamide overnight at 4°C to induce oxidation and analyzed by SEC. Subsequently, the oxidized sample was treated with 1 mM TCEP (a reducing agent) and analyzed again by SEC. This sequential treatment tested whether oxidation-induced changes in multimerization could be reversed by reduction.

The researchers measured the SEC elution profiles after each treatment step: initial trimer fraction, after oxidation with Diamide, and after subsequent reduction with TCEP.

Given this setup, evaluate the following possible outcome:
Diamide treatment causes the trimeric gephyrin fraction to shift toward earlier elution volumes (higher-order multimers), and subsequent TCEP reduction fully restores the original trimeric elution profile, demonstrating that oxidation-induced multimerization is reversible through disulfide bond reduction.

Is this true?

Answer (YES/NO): YES